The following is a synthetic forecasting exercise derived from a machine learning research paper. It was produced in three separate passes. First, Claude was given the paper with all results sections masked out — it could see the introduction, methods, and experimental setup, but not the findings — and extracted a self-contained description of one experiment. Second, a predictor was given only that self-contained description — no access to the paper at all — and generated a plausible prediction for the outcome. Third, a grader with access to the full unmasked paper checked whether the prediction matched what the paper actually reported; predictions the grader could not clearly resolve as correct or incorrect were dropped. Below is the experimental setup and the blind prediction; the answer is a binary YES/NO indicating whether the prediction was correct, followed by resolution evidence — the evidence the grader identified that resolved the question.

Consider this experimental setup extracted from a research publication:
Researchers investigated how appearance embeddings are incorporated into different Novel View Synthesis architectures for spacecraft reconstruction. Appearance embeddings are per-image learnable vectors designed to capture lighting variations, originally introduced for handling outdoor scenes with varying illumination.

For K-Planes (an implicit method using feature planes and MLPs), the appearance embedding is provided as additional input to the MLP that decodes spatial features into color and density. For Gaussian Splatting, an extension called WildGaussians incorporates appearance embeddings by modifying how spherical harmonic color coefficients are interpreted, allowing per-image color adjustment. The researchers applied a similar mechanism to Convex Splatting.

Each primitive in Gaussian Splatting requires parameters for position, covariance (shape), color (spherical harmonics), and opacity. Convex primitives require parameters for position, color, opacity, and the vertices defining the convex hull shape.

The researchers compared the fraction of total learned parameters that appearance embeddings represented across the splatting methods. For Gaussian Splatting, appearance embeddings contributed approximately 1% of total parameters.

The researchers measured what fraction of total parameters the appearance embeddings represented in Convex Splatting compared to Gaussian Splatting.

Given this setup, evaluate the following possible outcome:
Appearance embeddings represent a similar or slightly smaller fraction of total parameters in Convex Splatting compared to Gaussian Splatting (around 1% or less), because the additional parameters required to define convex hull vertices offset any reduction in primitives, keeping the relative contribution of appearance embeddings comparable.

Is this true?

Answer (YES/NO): NO